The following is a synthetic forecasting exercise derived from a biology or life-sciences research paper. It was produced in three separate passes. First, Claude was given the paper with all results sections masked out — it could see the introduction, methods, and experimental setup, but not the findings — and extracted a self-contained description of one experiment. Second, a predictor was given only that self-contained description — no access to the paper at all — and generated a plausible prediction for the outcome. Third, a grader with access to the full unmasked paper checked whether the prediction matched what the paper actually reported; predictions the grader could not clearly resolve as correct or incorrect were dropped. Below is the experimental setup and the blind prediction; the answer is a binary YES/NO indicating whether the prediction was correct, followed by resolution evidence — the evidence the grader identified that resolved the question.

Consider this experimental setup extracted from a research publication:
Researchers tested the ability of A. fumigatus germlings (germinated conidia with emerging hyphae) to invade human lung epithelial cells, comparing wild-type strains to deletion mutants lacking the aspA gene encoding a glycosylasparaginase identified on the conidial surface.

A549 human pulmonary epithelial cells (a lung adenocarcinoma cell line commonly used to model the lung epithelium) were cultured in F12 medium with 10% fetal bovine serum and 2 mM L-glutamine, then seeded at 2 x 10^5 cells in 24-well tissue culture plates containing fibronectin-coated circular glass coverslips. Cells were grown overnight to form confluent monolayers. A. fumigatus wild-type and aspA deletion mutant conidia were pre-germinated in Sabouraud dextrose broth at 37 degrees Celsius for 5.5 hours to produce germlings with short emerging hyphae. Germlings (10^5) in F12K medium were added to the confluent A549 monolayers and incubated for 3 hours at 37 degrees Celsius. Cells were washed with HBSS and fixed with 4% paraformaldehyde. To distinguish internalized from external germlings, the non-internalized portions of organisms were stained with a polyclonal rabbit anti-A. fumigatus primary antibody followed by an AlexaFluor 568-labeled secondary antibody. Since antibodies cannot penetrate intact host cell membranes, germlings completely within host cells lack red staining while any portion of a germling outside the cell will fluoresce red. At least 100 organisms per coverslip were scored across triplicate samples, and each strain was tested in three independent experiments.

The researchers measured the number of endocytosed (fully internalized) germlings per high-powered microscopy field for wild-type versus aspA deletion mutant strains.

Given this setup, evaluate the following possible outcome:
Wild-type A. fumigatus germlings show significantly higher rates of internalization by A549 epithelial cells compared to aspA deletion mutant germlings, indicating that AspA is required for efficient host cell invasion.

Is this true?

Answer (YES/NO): NO